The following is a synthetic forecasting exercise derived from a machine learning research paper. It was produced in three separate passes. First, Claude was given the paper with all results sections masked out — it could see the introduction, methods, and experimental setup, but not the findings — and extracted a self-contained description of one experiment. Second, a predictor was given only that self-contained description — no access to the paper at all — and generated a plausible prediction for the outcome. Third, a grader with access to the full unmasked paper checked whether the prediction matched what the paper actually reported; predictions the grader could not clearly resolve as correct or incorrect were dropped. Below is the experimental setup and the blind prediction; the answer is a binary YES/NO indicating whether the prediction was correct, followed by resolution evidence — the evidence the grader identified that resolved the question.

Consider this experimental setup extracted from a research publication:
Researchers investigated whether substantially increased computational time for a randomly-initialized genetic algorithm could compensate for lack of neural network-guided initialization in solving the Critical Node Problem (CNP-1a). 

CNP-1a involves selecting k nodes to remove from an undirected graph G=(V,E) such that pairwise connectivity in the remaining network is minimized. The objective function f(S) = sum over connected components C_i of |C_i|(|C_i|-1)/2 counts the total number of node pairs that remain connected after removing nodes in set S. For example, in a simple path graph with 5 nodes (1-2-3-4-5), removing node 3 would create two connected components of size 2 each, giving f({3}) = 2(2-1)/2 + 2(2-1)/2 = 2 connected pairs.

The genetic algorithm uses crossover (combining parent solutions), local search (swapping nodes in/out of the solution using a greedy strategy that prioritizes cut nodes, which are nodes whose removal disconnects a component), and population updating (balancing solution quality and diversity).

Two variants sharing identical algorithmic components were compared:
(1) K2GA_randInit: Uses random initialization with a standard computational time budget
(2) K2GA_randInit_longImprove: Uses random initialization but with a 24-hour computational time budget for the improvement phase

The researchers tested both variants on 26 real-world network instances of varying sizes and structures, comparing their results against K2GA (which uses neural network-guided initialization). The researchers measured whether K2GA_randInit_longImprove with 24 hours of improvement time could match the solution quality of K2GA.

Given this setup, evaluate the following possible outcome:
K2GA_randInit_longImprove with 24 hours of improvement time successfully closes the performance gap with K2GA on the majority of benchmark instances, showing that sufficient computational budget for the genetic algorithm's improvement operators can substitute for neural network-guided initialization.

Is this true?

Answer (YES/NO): NO